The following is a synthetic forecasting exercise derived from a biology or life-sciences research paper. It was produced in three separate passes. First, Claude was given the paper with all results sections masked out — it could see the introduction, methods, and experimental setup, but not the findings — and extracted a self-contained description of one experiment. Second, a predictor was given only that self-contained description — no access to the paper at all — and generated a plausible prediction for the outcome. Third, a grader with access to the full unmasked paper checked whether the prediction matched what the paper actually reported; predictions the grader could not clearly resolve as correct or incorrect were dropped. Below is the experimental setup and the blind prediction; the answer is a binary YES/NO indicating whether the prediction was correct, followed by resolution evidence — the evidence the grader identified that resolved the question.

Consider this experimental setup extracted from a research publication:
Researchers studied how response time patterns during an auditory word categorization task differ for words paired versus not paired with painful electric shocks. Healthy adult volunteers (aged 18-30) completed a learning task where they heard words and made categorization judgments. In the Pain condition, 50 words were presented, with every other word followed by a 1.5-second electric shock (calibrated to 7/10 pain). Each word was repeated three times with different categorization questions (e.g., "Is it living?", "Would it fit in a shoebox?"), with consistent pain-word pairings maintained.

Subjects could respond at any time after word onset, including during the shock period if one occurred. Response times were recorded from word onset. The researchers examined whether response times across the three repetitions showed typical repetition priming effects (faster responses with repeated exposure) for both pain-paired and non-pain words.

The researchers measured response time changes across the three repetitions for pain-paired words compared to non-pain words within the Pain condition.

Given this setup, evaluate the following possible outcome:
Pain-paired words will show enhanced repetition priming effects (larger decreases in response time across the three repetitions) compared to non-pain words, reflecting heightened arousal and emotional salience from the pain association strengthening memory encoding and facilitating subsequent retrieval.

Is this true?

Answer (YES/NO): NO